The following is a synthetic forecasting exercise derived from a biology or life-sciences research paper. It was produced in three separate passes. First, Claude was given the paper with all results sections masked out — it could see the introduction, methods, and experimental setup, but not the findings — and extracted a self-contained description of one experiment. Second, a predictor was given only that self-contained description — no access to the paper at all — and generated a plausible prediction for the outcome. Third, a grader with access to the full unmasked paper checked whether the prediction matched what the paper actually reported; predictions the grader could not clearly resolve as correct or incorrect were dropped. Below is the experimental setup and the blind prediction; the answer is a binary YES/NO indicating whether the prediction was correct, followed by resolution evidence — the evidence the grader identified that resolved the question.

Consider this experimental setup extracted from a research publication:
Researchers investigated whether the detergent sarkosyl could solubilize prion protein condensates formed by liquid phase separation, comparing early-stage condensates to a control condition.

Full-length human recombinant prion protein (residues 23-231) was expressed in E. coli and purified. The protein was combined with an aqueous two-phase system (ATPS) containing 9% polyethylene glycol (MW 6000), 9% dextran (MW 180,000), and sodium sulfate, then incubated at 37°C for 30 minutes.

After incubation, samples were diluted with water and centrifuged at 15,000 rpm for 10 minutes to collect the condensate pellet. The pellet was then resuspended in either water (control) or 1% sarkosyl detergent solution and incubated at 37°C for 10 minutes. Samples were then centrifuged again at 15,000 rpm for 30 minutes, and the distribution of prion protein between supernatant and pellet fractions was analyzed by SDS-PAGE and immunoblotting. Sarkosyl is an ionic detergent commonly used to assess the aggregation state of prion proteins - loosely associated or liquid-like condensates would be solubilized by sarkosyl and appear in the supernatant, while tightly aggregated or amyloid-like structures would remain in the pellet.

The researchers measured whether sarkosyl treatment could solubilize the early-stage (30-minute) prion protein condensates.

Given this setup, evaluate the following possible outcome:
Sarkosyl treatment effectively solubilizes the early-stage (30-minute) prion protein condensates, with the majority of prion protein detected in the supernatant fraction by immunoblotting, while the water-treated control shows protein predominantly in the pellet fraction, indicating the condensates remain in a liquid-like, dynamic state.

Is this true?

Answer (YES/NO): NO